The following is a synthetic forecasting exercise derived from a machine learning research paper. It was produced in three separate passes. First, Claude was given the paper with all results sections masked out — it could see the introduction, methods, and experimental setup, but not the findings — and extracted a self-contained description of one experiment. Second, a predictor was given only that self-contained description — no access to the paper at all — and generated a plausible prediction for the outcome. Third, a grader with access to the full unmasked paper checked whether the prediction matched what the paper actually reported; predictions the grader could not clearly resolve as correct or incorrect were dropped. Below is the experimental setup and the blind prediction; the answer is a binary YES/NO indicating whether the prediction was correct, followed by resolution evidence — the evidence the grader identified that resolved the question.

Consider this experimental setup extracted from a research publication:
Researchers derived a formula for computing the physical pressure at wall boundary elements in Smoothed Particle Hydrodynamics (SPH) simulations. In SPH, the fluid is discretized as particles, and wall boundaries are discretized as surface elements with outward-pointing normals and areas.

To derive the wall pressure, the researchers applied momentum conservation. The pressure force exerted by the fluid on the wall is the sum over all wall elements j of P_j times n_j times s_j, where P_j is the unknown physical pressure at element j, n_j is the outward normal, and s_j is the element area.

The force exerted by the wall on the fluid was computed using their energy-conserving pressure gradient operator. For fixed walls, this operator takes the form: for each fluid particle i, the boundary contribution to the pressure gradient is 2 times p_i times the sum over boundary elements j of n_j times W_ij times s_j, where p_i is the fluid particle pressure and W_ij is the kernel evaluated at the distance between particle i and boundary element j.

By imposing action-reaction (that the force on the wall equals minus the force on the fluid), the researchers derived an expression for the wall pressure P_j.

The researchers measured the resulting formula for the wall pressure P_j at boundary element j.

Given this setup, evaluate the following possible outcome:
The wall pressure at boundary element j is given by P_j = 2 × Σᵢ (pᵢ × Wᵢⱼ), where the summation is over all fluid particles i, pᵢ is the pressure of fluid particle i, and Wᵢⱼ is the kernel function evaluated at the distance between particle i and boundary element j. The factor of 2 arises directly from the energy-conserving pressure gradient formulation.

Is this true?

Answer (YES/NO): NO